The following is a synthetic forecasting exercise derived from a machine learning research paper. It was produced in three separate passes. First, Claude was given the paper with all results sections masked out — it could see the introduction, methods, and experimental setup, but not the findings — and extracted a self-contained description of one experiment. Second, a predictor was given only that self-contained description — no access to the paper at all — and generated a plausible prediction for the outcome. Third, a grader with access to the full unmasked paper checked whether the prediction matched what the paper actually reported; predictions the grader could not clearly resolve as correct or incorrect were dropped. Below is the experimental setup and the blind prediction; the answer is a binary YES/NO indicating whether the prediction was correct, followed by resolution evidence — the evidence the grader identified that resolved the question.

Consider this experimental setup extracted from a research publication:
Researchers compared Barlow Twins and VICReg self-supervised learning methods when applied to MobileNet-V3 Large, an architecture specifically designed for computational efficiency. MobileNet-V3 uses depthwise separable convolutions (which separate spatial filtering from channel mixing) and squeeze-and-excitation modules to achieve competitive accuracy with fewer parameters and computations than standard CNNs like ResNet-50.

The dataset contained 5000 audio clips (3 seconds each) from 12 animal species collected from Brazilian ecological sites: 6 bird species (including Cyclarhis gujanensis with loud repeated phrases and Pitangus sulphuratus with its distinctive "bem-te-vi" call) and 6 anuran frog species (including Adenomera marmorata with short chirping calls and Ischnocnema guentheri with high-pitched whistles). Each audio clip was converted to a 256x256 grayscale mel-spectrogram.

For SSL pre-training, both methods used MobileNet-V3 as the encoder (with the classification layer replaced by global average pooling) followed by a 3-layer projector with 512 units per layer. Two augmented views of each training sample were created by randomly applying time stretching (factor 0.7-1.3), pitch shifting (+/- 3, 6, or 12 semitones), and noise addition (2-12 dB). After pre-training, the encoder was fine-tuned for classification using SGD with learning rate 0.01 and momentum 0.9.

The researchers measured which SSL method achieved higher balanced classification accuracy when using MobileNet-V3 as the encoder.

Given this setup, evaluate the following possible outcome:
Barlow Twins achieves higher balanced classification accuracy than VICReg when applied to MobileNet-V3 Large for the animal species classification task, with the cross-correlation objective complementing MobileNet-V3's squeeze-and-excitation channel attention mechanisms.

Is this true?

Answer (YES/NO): NO